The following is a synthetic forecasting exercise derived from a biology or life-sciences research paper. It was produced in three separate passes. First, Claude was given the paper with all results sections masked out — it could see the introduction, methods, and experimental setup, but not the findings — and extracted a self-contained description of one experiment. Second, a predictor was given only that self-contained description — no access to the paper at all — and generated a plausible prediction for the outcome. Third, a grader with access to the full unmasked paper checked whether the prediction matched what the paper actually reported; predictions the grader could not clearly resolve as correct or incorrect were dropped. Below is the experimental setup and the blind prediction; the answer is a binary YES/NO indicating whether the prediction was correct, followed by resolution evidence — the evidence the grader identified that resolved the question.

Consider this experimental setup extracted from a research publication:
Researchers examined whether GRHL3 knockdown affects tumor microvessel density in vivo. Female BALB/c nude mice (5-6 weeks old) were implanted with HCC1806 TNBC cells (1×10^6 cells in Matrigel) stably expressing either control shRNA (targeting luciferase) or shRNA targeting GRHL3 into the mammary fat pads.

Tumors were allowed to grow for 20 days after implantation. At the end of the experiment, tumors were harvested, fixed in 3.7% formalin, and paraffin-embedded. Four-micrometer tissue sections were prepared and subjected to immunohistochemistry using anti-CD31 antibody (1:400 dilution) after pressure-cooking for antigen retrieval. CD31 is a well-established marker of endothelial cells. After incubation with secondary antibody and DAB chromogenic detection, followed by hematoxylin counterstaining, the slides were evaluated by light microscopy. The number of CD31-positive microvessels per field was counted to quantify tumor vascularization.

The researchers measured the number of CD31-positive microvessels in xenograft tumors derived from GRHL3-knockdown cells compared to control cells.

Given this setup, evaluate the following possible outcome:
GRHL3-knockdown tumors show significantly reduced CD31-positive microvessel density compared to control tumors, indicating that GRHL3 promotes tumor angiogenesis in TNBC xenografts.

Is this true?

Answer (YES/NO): YES